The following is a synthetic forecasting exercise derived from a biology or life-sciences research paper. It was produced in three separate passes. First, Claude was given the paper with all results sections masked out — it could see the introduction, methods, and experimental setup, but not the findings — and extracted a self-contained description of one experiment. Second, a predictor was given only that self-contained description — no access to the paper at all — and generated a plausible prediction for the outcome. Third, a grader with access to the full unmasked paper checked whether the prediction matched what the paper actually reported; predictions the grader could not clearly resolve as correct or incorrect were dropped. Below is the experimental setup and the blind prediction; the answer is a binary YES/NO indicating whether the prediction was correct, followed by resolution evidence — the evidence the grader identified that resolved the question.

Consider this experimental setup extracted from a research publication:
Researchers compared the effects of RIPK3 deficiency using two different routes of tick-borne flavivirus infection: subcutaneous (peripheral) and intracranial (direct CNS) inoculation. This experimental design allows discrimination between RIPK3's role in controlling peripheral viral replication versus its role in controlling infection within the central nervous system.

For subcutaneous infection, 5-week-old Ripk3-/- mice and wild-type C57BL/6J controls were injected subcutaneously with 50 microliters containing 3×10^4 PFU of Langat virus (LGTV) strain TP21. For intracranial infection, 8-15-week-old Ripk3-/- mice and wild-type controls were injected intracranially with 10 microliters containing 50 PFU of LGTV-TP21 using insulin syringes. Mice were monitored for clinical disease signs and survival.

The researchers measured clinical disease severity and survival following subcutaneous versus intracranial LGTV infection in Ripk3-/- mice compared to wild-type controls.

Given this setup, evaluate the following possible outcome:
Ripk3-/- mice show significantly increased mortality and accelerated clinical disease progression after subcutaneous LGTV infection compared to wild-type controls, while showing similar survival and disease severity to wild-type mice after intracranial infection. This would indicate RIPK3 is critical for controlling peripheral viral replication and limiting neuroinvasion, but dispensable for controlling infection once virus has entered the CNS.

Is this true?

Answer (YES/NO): NO